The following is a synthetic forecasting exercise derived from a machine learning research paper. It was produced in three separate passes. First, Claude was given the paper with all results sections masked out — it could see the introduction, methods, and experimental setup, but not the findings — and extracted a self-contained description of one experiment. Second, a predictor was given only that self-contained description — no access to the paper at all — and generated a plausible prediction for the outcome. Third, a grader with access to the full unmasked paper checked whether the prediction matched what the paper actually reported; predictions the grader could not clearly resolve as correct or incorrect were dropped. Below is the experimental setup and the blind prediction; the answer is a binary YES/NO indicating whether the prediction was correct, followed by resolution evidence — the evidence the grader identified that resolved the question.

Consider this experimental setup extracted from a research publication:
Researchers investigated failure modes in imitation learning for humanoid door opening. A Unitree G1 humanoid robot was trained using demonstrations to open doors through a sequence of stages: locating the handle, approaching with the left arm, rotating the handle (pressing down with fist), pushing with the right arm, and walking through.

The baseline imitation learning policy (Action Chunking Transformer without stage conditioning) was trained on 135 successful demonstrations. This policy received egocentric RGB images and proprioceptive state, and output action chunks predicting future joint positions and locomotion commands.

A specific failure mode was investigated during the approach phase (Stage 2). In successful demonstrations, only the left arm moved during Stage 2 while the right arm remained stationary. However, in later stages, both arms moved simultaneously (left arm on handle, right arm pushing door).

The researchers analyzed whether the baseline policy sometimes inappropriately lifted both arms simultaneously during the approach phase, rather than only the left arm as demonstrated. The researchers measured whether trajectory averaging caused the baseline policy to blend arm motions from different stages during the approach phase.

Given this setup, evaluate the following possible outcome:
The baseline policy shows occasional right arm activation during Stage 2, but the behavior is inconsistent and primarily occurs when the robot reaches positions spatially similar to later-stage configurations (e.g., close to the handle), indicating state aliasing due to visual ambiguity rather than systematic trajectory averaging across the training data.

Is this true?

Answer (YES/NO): NO